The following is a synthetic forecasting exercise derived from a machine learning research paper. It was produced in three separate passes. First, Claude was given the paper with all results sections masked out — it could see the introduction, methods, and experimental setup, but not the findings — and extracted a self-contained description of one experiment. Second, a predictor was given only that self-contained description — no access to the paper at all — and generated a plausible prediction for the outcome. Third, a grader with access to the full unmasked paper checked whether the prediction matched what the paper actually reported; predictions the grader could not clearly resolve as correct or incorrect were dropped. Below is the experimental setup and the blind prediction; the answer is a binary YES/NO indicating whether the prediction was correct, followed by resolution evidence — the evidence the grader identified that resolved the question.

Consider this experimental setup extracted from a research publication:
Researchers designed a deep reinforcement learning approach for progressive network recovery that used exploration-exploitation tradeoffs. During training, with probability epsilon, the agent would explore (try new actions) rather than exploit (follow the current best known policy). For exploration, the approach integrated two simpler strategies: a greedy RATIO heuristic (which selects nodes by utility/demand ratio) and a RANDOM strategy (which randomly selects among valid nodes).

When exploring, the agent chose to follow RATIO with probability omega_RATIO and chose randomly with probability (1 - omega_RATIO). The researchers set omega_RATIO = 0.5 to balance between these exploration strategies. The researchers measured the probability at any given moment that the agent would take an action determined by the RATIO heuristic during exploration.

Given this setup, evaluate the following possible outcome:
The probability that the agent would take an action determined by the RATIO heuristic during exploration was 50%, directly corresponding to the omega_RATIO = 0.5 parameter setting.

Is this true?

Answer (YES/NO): YES